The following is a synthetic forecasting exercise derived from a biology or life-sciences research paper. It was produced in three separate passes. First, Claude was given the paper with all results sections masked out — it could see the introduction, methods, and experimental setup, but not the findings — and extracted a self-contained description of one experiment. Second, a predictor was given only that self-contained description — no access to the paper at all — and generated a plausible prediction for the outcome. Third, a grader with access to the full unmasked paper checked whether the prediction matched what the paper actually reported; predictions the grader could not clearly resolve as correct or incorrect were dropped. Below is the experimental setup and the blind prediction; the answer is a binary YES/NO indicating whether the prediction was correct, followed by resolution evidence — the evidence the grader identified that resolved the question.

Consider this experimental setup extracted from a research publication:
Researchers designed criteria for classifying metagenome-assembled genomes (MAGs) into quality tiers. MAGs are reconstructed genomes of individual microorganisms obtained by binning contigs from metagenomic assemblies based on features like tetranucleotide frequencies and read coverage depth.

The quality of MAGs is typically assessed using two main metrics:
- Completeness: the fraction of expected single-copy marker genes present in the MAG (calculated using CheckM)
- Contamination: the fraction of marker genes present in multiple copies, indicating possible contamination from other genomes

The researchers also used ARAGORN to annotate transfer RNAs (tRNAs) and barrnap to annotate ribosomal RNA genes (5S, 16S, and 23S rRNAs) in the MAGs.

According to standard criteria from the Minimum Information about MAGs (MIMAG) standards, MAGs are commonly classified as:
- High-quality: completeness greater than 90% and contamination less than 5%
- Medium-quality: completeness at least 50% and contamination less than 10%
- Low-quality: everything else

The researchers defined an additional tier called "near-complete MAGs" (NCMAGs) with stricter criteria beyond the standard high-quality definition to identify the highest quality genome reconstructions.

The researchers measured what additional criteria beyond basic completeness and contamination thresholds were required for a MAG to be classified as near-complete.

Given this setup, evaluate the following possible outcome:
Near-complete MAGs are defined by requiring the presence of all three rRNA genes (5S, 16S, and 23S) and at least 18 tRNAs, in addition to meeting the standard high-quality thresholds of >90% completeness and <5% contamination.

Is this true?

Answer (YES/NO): YES